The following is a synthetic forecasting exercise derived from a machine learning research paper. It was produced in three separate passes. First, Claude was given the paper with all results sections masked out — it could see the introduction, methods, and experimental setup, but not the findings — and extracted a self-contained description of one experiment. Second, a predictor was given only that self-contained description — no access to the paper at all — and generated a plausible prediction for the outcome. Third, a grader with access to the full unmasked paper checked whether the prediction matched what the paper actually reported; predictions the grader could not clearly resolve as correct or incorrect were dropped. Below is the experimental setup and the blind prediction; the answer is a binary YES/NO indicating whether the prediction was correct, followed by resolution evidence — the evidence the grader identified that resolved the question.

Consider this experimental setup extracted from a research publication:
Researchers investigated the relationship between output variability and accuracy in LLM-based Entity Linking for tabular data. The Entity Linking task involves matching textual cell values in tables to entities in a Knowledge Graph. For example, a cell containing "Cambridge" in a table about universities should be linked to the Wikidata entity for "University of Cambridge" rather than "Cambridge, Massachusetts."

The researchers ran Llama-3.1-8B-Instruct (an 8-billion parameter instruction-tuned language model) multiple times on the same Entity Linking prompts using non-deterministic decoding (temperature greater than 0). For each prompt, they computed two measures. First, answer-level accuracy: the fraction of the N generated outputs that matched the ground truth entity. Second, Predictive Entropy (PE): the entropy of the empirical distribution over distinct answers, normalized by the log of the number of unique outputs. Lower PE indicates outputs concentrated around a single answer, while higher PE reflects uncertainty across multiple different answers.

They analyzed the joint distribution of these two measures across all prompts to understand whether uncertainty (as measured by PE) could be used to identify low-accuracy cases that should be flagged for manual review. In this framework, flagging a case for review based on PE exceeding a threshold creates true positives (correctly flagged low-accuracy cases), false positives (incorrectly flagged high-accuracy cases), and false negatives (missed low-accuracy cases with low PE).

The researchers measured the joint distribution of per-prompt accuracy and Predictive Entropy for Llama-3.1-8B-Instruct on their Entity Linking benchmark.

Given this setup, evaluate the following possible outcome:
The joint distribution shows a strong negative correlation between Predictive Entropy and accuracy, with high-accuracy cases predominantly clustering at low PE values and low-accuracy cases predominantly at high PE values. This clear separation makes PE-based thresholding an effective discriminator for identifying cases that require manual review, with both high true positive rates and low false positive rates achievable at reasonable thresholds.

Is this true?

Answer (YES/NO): NO